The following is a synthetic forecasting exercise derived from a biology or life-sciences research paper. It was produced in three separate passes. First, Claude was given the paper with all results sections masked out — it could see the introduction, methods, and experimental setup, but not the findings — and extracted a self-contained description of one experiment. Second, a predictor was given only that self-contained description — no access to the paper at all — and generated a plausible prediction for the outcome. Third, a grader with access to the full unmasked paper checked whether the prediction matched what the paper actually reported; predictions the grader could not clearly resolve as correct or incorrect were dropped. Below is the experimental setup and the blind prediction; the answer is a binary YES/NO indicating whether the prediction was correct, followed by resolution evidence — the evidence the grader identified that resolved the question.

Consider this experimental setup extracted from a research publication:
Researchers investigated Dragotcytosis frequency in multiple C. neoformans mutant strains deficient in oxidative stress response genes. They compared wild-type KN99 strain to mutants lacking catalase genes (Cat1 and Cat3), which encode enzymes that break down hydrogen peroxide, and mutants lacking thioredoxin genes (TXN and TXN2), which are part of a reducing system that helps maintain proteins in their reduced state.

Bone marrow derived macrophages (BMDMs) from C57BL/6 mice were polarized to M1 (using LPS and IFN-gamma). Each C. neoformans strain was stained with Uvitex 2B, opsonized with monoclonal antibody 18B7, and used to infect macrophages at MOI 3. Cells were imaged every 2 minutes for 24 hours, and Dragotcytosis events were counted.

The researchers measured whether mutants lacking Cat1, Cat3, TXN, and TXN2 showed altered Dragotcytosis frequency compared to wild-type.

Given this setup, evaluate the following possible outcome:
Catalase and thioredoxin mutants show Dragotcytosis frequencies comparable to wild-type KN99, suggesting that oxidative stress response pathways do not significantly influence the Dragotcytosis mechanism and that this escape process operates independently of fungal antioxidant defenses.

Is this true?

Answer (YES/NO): NO